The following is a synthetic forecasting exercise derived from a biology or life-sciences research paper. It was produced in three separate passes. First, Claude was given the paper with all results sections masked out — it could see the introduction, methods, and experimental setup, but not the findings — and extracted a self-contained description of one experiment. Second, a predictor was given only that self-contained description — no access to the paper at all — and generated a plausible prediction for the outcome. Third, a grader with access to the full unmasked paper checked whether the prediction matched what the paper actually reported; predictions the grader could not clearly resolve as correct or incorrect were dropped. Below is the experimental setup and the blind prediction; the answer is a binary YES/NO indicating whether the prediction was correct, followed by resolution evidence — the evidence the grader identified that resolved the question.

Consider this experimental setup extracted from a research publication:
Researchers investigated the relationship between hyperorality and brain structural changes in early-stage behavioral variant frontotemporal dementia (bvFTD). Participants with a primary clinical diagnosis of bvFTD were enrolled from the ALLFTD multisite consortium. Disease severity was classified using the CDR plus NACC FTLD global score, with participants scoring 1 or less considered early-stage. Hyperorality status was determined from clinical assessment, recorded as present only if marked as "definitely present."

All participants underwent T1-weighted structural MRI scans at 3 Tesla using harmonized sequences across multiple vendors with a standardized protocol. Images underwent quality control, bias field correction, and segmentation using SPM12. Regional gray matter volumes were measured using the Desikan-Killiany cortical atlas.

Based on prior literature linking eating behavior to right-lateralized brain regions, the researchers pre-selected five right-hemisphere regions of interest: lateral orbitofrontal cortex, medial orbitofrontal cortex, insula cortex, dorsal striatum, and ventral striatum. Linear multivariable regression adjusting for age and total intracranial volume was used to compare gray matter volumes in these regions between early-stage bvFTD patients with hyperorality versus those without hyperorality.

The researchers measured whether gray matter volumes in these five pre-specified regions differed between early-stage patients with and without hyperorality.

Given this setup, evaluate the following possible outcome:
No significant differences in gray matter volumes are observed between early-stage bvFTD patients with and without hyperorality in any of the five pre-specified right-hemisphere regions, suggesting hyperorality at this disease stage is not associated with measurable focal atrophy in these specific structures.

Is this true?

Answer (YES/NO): YES